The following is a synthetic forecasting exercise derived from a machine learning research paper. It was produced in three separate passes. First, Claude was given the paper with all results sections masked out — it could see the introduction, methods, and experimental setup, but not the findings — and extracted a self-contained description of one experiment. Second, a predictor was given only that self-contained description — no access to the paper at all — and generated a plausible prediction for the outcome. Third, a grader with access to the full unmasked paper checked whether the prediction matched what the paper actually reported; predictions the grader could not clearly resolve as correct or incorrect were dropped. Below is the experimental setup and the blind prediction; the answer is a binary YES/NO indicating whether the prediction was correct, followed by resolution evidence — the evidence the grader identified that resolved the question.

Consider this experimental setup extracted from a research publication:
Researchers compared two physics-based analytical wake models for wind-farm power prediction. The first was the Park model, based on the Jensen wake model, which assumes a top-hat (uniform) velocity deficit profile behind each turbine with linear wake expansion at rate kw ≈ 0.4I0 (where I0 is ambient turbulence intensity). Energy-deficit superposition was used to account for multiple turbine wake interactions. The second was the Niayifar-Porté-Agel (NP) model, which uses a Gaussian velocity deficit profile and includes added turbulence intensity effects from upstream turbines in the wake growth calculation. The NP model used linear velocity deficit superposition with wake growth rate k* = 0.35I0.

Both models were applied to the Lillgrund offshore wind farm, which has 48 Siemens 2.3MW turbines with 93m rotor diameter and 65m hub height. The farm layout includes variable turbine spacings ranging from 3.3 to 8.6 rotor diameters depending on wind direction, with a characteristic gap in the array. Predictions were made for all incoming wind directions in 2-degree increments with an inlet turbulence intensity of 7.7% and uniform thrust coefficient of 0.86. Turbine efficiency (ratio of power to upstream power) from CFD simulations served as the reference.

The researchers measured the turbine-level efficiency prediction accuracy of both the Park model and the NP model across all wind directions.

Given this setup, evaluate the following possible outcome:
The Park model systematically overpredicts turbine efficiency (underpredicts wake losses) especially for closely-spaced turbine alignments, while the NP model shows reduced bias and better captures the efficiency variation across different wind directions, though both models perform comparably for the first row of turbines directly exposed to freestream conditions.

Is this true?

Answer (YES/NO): NO